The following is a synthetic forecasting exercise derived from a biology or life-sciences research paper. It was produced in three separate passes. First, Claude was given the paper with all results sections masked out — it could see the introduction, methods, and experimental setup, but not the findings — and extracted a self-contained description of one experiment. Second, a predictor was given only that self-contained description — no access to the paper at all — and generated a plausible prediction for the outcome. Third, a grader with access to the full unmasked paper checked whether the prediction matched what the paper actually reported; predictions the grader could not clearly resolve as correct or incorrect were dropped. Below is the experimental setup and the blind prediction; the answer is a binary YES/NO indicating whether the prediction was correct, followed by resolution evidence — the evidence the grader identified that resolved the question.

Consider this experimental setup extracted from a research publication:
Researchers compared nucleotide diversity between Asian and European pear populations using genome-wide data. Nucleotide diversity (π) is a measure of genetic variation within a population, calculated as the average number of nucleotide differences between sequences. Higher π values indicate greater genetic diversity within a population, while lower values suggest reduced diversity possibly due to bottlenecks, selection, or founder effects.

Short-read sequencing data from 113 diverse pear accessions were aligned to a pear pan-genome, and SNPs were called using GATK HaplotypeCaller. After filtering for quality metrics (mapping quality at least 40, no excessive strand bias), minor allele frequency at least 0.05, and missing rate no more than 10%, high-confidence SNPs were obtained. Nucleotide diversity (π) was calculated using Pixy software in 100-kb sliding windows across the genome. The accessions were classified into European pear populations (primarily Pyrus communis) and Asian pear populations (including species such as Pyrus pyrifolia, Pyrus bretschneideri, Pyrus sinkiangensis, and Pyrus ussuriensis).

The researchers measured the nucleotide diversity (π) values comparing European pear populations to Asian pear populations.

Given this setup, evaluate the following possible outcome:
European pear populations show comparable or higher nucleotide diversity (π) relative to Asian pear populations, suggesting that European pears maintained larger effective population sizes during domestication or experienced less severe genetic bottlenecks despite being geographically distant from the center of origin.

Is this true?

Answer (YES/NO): NO